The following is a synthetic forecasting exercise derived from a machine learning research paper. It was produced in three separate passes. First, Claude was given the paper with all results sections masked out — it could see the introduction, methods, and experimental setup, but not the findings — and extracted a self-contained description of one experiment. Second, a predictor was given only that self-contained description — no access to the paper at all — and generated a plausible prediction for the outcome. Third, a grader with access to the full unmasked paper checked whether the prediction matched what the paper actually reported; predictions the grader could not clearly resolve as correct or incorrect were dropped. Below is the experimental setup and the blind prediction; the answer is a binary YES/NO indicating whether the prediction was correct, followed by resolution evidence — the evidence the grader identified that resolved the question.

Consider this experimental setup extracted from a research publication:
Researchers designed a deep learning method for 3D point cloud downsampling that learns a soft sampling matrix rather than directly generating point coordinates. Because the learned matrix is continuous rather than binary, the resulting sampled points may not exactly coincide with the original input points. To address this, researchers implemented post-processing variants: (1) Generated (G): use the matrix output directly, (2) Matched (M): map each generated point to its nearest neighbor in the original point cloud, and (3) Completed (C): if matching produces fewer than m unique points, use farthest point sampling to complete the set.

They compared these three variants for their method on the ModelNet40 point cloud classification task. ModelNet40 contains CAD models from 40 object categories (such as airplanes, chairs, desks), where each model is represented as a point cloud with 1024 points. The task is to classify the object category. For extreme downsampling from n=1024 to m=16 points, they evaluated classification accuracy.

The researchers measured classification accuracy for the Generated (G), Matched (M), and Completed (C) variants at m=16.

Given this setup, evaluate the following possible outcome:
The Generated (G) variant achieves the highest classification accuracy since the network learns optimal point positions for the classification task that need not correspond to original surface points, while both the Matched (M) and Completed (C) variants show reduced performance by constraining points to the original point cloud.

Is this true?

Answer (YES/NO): YES